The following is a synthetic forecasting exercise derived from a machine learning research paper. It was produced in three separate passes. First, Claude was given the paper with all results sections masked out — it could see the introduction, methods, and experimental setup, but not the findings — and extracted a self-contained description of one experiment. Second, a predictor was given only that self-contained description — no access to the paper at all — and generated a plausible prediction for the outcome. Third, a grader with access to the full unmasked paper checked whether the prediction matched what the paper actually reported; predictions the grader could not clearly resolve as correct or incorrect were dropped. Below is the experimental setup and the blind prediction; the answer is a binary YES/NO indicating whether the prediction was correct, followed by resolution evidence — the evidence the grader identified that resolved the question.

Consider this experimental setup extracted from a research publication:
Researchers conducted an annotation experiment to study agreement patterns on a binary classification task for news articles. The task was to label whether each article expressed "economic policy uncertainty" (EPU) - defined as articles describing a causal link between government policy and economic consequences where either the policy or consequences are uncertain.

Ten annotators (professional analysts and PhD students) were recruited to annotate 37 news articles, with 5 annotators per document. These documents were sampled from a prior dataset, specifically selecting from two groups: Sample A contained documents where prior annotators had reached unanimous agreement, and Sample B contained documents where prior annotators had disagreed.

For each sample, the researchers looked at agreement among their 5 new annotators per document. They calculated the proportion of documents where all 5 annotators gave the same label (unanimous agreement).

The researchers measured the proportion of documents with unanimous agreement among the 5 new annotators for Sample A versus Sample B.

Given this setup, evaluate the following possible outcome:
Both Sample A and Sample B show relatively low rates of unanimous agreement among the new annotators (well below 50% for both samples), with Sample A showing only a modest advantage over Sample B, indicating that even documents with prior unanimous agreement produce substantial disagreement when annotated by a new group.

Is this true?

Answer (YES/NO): YES